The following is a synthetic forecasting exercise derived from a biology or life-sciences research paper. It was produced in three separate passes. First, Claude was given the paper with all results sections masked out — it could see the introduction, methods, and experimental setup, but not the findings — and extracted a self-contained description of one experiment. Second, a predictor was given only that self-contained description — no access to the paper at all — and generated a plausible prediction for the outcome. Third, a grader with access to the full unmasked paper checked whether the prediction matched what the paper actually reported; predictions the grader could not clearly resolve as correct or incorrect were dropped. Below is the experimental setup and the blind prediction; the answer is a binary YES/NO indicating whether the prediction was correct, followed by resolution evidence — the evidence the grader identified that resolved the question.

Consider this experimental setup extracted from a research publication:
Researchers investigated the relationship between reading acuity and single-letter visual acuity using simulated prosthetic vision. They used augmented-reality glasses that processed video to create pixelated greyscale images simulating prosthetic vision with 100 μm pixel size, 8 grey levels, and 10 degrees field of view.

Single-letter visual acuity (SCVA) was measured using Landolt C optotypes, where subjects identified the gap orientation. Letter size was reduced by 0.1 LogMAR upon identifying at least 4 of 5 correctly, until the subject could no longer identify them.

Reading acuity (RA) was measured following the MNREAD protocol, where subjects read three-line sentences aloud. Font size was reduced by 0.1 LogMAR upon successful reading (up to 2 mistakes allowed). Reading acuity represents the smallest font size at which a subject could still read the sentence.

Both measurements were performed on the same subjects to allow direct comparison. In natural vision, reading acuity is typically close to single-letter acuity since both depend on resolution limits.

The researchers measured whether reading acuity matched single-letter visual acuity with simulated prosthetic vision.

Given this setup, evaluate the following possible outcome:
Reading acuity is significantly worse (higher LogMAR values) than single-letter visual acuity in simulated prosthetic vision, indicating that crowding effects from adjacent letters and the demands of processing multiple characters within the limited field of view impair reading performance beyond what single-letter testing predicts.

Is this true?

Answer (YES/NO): NO